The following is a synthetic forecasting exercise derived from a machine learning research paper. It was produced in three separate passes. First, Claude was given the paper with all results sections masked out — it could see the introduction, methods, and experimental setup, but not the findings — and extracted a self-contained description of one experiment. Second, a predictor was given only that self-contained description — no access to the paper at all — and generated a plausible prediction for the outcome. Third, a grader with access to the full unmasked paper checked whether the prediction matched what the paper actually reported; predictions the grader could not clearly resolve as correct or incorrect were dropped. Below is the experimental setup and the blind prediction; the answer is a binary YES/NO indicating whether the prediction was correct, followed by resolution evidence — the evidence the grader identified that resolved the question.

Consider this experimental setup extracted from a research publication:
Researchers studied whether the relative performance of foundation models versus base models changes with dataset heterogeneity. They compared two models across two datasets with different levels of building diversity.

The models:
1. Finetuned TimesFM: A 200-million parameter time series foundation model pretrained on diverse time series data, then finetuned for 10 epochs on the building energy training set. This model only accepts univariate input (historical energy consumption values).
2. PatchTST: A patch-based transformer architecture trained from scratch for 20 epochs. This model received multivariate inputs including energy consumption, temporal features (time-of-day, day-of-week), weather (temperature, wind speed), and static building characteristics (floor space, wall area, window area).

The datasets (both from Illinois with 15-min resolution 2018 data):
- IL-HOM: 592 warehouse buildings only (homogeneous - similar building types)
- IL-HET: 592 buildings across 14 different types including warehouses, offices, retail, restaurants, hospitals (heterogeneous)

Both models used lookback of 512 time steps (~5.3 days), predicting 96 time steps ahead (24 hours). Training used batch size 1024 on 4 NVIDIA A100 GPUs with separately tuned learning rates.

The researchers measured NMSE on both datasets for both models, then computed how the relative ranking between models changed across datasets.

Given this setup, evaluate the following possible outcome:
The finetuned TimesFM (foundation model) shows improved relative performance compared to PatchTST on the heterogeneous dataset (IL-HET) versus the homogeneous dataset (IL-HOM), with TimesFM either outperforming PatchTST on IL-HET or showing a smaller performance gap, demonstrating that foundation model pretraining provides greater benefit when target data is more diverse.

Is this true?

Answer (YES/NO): NO